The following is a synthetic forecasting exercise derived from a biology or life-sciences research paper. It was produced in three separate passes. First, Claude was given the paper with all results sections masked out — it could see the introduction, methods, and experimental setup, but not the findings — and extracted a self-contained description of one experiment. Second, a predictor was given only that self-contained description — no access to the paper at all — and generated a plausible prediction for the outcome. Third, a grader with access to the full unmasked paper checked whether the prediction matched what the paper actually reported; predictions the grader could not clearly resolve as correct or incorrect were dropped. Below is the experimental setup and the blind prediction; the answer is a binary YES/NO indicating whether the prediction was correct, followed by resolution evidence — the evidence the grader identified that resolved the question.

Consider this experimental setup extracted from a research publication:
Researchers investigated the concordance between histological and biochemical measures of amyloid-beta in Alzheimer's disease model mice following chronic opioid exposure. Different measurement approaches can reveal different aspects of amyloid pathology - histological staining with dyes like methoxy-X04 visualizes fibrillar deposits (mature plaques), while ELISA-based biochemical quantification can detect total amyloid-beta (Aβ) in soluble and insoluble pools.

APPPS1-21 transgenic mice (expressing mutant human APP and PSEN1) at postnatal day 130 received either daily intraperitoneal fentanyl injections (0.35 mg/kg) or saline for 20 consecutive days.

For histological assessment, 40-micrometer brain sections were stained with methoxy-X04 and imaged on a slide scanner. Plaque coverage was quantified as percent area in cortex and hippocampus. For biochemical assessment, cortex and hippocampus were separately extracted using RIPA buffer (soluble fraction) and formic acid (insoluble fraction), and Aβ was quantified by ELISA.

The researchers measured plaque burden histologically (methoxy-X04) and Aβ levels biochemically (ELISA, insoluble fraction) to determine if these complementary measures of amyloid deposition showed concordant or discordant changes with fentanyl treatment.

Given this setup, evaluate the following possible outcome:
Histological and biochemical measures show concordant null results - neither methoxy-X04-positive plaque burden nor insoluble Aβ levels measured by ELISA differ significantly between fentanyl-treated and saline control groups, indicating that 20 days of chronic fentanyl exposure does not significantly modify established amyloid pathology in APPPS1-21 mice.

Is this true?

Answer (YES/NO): NO